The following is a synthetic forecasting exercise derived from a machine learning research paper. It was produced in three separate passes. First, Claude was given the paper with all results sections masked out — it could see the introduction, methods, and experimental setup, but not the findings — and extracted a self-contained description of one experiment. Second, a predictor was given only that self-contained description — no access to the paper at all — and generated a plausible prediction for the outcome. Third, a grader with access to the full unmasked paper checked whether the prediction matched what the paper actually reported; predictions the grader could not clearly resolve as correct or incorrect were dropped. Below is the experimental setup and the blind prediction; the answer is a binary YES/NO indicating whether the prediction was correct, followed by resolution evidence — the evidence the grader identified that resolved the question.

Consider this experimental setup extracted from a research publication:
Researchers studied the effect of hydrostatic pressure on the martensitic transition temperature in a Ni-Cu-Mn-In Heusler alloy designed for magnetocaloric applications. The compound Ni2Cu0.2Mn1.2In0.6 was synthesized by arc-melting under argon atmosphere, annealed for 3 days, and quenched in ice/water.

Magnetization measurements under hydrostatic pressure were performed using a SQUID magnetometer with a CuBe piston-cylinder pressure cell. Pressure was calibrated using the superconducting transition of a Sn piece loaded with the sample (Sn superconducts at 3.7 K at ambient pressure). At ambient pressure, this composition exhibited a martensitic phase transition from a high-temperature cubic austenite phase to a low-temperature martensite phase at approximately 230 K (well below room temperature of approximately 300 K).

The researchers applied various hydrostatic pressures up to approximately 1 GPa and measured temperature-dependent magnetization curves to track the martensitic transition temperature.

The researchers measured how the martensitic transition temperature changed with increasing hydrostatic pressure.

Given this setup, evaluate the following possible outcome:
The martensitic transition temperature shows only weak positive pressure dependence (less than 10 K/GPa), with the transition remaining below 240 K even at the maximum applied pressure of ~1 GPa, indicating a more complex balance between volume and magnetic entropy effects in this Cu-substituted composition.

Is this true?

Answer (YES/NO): NO